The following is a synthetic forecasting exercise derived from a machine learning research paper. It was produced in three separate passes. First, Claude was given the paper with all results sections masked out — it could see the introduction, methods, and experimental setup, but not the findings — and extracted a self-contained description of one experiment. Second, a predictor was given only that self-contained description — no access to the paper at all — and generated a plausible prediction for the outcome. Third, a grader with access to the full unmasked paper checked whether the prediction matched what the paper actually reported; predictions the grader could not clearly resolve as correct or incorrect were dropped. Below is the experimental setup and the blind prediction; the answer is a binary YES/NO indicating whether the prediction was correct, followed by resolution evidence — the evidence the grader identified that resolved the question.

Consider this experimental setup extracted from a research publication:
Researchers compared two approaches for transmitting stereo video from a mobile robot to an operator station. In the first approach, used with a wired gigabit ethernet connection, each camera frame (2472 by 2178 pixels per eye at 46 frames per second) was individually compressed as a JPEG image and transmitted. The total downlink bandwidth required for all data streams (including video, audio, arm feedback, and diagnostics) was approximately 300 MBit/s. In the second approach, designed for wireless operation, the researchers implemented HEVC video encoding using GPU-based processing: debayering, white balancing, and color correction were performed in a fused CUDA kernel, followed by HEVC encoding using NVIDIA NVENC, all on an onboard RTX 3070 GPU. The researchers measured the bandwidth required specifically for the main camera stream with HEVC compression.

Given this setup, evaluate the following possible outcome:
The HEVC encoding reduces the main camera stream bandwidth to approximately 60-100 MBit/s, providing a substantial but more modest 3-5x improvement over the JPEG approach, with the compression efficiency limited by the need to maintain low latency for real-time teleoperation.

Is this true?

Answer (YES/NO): NO